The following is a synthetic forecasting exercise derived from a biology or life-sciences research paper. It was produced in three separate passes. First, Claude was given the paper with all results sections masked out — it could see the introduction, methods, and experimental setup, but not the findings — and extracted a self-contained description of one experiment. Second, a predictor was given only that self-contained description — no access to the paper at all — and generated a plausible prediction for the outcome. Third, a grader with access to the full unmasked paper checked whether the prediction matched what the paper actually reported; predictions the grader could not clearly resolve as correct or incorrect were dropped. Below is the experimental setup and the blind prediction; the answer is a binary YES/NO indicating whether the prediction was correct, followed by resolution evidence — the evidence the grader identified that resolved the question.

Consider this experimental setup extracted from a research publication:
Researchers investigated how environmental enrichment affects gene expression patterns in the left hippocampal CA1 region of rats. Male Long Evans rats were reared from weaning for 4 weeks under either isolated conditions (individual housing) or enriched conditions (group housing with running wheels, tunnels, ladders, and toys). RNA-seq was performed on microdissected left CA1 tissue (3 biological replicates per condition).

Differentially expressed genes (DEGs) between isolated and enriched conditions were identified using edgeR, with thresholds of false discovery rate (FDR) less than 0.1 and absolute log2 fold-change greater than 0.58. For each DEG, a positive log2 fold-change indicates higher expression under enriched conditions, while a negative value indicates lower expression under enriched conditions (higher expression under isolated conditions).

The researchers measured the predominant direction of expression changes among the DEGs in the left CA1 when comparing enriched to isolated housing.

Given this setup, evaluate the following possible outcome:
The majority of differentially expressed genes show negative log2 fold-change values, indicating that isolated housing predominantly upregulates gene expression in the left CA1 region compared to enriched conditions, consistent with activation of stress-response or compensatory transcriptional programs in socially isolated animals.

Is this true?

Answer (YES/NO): YES